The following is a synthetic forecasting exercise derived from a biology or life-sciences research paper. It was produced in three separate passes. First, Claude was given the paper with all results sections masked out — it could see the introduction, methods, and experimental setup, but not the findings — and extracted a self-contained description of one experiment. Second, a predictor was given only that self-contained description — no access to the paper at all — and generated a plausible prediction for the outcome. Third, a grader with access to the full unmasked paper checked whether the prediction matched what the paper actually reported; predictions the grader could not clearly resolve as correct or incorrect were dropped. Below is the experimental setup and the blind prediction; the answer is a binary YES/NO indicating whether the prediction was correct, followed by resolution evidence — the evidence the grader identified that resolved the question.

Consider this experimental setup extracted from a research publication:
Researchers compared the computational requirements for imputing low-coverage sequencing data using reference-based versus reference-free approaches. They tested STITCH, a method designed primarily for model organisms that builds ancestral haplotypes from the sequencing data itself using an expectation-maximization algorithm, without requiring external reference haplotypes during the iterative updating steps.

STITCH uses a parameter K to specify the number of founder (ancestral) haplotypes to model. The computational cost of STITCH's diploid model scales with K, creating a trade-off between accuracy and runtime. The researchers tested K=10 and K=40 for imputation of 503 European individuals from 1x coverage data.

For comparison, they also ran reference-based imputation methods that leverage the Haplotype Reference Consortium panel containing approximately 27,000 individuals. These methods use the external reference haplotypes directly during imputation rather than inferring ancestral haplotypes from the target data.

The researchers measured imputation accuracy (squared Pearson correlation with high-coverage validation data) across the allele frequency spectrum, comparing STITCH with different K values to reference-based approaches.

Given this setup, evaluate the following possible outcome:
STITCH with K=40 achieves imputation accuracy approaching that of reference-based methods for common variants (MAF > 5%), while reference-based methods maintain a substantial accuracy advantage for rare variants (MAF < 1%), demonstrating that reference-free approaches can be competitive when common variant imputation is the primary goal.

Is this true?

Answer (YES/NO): NO